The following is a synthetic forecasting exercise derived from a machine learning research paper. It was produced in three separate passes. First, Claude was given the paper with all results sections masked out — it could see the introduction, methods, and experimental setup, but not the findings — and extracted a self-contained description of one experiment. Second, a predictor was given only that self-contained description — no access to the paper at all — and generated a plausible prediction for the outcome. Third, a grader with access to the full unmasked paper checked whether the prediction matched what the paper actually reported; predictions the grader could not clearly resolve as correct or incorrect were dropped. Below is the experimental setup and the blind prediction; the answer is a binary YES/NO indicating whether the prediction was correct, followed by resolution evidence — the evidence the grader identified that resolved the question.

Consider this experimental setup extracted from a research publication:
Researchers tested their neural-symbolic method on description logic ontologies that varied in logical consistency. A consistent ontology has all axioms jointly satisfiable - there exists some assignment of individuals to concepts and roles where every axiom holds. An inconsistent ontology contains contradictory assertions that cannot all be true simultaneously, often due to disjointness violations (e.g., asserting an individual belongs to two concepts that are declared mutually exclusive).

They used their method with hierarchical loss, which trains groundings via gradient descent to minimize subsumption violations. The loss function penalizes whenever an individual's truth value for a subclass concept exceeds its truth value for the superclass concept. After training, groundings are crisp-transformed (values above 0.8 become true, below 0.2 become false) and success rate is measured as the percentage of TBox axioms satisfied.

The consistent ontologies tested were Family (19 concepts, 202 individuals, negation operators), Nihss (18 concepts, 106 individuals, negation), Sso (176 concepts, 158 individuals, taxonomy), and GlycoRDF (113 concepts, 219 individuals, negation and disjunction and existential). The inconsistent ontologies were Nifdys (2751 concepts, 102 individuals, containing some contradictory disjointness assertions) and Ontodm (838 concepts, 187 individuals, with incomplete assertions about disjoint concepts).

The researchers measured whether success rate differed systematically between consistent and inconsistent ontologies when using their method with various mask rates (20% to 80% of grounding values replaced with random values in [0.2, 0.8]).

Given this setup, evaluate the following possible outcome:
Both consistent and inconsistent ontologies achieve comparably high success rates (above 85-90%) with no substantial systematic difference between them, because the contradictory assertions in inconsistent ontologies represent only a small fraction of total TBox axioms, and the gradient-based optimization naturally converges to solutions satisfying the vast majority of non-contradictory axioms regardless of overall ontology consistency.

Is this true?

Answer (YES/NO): NO